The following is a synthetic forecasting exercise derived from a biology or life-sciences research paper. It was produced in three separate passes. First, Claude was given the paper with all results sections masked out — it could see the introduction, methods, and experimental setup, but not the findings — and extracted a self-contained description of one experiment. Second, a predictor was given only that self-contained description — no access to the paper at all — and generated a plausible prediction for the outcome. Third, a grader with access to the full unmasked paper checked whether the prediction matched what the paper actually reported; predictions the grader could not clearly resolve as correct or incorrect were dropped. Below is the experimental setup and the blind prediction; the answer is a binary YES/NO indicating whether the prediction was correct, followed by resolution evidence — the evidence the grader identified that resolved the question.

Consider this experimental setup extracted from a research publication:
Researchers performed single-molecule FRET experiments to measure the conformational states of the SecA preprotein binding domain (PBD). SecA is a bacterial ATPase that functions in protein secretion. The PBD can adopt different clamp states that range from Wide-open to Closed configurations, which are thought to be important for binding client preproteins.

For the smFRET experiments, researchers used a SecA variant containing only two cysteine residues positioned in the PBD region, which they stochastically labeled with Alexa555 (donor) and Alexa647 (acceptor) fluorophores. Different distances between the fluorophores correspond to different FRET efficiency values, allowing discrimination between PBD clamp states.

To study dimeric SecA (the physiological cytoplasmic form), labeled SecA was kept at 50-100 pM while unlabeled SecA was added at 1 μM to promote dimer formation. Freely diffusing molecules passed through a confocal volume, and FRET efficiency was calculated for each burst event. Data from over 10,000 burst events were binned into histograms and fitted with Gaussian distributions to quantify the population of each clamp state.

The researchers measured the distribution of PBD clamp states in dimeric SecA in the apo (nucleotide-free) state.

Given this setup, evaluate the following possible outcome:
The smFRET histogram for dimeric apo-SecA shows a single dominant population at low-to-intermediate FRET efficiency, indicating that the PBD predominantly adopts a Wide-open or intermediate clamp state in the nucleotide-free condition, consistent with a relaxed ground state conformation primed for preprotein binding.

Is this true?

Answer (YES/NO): NO